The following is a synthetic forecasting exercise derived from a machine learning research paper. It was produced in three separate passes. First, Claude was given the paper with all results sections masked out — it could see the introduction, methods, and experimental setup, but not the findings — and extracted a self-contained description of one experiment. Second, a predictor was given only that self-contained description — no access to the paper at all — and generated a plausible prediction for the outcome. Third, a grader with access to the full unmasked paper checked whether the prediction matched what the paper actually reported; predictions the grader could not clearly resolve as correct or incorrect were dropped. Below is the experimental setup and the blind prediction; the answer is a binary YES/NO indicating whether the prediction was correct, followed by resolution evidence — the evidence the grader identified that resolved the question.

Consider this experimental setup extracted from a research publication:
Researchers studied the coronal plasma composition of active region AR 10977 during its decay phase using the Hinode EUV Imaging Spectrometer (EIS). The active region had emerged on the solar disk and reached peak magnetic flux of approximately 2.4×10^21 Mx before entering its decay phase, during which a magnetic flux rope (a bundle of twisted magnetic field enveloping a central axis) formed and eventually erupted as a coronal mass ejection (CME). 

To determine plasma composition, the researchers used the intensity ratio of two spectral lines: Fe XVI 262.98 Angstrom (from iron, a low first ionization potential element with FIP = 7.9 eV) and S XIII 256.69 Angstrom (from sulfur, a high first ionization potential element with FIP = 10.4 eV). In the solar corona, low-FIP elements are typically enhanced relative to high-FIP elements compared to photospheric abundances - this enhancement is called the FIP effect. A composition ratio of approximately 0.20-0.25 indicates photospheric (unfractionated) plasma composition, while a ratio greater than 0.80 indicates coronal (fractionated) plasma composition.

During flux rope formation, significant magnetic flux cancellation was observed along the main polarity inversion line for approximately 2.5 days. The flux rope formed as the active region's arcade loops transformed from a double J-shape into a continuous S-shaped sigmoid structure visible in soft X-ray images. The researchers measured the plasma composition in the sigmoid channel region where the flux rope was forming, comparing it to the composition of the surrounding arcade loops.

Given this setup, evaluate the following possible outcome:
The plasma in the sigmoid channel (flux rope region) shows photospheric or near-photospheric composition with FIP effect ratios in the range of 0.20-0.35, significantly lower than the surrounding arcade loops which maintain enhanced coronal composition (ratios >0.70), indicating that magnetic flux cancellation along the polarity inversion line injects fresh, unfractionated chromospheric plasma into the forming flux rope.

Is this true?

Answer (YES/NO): NO